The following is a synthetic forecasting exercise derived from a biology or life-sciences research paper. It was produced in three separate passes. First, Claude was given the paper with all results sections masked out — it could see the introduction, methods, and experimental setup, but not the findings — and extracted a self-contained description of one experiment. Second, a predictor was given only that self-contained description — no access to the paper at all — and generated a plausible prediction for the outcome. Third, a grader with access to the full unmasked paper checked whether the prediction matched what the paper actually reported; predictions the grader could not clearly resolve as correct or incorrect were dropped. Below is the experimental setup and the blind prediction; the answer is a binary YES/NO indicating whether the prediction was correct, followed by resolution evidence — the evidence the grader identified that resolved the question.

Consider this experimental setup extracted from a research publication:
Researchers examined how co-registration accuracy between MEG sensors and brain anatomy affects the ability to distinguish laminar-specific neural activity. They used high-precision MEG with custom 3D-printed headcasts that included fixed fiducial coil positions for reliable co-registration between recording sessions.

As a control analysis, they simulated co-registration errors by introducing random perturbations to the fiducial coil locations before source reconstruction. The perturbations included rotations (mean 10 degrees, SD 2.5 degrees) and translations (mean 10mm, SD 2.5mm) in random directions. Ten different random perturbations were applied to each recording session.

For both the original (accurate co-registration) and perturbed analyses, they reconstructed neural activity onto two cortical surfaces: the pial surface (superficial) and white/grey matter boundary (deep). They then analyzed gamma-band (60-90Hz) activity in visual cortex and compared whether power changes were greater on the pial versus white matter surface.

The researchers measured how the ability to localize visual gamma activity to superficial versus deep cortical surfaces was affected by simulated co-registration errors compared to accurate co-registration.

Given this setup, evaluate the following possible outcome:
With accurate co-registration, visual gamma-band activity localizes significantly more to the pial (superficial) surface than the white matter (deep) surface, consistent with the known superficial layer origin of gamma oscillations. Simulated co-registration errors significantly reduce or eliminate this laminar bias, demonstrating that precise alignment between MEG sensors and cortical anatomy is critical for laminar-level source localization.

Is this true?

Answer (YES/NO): NO